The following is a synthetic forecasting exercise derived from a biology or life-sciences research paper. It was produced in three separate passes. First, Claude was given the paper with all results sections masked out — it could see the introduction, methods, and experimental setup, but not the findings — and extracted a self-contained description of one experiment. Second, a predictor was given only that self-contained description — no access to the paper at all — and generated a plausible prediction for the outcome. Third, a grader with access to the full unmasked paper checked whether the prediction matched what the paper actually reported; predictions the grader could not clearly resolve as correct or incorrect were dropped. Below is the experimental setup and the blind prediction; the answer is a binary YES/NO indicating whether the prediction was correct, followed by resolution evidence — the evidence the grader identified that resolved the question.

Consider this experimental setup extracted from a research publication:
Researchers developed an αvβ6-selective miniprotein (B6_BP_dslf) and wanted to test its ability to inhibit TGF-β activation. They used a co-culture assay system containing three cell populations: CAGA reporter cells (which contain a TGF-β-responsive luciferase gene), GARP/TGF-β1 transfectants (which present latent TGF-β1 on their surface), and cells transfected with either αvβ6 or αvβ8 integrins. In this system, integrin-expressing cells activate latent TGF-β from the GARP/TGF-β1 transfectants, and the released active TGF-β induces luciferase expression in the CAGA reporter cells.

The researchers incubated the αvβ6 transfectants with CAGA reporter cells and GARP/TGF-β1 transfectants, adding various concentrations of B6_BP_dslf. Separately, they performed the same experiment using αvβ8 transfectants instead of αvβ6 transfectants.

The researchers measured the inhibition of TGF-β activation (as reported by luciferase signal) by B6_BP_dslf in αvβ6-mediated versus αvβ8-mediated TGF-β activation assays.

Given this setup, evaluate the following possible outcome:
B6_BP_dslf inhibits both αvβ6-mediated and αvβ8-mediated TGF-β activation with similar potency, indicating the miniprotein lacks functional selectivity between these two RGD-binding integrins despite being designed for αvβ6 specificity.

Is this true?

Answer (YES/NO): NO